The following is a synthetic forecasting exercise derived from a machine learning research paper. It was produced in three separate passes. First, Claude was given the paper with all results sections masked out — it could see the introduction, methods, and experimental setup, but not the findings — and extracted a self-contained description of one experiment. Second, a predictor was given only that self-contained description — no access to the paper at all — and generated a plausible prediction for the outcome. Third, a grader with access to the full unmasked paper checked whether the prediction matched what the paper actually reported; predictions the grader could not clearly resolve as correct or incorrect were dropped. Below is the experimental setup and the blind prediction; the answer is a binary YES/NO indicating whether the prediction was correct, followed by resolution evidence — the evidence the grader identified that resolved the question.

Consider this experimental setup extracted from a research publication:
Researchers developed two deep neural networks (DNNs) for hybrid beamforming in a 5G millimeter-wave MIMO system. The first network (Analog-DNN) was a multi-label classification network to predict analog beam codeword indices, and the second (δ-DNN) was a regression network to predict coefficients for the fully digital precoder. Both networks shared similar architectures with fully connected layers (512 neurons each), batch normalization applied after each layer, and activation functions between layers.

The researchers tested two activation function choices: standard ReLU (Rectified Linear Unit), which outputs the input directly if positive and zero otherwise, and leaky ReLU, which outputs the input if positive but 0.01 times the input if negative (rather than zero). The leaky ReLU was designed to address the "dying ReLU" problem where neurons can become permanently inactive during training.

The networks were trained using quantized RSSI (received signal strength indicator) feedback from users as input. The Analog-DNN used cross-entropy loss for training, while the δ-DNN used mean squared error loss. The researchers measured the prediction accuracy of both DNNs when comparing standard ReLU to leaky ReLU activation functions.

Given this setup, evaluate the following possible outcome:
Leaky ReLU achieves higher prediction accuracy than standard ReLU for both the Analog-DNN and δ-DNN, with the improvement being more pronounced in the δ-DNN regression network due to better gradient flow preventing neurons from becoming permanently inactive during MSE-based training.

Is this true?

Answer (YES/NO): NO